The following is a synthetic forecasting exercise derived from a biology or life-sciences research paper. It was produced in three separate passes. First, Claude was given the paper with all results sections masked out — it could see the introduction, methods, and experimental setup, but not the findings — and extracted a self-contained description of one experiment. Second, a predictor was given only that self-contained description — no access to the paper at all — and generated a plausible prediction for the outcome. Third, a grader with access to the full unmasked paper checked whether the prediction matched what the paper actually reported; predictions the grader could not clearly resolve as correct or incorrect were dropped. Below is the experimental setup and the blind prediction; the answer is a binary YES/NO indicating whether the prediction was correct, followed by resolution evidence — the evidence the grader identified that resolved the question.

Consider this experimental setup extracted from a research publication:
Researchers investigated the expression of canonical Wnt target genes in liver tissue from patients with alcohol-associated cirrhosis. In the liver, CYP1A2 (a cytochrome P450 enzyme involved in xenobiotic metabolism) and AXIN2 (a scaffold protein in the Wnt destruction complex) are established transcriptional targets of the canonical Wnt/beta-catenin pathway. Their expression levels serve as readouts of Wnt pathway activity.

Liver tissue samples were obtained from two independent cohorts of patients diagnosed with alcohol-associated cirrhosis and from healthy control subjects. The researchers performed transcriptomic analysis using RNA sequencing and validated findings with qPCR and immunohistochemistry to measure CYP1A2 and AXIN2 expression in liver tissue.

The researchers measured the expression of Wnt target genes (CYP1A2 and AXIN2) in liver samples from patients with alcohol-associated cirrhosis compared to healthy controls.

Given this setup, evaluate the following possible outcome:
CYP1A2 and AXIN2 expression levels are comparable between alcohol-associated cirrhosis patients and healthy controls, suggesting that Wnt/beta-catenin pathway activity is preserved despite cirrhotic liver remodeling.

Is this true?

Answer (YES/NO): NO